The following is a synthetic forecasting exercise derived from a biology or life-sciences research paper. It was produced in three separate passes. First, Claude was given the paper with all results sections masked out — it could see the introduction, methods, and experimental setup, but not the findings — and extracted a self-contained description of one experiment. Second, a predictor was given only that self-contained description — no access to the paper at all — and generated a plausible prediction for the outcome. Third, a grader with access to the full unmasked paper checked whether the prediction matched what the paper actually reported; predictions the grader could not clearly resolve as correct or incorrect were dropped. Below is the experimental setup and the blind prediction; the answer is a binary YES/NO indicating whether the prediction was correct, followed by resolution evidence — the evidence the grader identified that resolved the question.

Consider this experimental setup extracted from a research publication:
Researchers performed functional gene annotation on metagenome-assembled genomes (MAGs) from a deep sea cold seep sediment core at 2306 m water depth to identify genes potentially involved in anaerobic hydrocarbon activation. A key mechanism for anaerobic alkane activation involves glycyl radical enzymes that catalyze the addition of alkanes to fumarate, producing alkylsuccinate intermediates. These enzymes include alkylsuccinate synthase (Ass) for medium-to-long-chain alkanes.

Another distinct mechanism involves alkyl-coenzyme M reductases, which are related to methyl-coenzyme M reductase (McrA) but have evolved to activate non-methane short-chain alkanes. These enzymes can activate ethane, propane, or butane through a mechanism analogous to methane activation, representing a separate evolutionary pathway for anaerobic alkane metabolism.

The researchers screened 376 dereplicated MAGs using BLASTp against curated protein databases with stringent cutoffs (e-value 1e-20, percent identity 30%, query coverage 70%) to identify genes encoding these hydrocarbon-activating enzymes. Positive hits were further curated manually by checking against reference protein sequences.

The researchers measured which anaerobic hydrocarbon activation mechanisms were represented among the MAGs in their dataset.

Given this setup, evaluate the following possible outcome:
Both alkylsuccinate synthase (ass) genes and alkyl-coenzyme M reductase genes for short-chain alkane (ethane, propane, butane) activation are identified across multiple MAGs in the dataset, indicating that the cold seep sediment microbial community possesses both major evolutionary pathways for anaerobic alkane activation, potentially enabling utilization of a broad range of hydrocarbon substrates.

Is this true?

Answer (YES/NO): YES